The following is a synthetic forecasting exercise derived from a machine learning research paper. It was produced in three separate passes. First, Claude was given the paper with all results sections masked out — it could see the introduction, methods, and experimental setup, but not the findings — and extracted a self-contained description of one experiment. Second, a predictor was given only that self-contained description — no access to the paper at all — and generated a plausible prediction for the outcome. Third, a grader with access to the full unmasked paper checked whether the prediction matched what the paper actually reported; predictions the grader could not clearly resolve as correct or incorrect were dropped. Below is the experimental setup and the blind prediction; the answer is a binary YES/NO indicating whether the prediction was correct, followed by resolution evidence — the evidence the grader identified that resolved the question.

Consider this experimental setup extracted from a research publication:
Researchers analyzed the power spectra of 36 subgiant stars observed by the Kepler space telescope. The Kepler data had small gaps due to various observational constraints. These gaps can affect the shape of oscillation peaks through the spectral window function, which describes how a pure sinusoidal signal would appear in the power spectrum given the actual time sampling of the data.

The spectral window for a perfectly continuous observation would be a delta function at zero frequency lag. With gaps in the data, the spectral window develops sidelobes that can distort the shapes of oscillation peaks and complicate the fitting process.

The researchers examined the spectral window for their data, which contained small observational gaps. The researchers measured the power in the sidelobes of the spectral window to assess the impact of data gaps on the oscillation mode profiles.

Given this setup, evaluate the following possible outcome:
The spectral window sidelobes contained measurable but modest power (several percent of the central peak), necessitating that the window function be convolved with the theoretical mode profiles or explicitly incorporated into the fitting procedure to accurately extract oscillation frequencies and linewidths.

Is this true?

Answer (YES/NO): NO